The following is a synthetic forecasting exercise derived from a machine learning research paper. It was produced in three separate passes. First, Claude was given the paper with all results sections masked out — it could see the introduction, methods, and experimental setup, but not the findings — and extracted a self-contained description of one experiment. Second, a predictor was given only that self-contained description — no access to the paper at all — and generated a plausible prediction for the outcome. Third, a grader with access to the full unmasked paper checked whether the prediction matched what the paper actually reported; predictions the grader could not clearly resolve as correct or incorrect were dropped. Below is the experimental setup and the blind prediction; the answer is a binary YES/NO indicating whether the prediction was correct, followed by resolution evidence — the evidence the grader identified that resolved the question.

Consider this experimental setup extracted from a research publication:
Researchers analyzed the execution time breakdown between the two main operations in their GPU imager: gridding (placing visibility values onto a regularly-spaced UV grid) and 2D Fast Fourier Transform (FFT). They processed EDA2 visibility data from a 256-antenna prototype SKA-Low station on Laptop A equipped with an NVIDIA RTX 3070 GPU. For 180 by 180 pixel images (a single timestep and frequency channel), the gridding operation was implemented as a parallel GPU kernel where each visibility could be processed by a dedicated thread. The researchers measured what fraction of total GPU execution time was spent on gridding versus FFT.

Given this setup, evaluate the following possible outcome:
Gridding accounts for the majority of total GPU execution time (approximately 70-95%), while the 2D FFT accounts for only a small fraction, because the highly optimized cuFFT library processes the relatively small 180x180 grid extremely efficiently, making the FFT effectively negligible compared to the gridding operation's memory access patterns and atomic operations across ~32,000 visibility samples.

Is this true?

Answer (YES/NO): NO